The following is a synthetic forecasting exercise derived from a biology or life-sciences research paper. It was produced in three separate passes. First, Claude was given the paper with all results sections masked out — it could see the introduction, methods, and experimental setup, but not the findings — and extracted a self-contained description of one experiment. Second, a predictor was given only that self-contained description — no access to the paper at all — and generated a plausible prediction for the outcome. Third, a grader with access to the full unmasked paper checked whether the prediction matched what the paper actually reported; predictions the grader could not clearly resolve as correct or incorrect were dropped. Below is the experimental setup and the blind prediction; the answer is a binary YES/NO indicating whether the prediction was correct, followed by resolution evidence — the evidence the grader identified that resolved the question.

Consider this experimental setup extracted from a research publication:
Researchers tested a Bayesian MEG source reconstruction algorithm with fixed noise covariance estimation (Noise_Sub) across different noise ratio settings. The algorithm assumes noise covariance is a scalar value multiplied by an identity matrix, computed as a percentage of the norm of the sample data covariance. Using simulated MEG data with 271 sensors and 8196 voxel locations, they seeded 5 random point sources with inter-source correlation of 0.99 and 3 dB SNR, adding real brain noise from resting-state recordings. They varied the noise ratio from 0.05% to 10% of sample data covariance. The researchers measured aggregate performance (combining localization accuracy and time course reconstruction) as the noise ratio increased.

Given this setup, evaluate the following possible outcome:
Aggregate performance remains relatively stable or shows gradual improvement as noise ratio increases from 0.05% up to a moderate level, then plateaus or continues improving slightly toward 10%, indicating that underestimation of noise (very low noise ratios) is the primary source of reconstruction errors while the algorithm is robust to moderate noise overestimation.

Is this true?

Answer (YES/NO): NO